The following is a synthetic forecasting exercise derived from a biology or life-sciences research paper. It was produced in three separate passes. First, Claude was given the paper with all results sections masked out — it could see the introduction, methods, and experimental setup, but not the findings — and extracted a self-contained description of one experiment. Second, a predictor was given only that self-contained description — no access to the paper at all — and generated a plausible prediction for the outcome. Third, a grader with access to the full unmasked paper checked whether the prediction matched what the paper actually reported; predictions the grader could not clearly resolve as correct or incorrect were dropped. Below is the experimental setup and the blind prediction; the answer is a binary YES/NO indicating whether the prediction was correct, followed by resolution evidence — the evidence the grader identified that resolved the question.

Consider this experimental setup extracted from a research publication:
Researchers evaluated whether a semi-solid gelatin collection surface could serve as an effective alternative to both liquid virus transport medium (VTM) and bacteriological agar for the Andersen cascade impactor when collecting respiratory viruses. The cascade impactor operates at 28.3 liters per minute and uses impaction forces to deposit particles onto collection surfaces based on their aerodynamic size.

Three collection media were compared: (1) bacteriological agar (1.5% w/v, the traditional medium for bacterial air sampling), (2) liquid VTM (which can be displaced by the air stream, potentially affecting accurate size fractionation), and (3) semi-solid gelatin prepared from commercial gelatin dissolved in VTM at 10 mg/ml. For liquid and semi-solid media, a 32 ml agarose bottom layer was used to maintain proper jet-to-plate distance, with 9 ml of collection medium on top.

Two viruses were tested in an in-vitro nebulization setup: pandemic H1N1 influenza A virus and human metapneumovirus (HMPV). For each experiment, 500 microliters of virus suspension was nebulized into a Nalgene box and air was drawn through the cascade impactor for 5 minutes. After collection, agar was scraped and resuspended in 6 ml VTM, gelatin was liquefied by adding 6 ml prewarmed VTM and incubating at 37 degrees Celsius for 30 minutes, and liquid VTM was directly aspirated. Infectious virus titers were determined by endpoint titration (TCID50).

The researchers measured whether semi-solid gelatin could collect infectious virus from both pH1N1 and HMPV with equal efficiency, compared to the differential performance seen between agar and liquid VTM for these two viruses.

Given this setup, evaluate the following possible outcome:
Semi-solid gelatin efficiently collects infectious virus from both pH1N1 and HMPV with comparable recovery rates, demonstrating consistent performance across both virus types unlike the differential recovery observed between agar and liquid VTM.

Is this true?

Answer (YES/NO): YES